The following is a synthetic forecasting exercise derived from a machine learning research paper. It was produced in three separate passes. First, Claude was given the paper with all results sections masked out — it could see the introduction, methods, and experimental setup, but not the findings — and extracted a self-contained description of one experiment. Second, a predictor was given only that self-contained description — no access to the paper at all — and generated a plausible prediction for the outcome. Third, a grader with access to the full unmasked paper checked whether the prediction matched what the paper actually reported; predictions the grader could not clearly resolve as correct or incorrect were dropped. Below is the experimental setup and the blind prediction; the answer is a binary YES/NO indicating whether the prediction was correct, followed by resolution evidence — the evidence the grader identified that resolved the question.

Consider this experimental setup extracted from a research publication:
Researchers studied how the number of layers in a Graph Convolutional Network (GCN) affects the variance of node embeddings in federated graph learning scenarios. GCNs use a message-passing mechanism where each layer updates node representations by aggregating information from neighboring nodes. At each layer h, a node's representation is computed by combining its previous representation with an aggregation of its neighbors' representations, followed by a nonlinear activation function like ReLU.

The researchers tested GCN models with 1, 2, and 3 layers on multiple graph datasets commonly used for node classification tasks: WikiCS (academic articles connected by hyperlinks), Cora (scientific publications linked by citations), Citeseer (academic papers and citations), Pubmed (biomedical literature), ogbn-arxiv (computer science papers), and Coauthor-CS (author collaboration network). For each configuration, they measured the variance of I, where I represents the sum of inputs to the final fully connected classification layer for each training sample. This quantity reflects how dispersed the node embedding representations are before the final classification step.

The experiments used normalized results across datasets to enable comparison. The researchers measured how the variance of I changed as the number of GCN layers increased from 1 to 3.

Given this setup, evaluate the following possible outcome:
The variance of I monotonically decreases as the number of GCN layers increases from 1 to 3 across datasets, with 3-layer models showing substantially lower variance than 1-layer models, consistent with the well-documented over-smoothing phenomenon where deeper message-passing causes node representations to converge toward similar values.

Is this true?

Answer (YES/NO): NO